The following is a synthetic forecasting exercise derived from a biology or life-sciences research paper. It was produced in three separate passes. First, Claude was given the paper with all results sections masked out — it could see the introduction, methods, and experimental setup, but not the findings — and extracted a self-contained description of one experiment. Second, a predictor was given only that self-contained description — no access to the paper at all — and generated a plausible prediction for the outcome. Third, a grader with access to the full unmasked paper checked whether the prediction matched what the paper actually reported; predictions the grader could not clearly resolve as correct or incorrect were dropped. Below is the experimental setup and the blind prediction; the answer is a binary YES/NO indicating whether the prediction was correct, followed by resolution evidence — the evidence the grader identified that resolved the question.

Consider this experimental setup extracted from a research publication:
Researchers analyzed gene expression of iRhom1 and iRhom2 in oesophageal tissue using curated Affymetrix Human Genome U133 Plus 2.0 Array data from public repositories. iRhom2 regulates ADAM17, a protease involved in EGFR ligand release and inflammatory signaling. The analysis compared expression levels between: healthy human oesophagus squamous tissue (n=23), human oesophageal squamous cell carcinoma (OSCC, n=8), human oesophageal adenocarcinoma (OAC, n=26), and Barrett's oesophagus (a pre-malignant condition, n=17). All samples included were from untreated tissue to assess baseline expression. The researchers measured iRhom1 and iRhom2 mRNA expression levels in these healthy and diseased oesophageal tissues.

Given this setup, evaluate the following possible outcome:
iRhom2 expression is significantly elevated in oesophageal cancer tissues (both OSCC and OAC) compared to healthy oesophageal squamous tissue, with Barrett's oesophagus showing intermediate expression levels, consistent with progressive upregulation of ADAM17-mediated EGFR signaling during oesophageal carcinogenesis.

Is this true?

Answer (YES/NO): NO